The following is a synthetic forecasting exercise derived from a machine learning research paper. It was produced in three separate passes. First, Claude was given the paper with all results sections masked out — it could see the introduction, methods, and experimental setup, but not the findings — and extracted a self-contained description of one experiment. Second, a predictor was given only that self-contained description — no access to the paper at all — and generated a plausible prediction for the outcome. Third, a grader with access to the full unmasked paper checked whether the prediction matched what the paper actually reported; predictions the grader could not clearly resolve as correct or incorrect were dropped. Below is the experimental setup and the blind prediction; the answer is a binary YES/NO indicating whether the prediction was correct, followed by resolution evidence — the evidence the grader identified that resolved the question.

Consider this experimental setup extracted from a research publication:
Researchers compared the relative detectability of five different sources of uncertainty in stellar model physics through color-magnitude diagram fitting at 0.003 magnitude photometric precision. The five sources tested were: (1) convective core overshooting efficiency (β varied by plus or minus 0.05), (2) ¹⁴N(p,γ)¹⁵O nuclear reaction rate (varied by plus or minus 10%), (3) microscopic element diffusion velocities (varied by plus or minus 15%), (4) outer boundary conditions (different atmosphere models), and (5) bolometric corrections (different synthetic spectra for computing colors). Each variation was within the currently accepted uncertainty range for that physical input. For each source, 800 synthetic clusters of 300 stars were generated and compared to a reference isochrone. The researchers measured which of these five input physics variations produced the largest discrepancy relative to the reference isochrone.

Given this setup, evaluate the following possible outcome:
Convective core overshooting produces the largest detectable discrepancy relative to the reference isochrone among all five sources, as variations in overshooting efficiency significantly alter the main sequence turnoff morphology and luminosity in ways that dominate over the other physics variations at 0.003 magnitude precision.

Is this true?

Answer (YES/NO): NO